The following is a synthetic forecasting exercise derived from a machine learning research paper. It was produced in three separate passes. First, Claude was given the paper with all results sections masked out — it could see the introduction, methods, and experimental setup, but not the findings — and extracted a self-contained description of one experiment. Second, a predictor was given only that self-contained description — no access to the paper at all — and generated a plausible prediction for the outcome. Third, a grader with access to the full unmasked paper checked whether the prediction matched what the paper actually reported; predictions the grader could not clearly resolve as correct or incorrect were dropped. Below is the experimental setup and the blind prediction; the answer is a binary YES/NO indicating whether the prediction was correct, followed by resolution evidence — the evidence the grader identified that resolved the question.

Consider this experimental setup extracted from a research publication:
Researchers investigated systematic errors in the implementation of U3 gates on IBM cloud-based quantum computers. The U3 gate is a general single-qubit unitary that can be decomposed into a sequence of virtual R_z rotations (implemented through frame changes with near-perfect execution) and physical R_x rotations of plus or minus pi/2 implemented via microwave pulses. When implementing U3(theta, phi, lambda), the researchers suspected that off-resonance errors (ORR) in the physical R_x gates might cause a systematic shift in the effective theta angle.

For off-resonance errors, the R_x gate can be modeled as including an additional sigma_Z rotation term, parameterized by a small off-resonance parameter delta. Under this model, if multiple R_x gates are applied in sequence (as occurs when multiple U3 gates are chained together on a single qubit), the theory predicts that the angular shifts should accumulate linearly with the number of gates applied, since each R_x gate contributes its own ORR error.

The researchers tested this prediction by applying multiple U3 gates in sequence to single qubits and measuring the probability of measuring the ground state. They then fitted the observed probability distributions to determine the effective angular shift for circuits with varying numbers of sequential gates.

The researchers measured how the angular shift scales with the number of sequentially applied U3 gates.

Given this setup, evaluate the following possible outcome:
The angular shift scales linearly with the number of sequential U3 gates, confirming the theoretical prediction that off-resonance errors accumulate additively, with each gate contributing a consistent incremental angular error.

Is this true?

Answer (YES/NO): NO